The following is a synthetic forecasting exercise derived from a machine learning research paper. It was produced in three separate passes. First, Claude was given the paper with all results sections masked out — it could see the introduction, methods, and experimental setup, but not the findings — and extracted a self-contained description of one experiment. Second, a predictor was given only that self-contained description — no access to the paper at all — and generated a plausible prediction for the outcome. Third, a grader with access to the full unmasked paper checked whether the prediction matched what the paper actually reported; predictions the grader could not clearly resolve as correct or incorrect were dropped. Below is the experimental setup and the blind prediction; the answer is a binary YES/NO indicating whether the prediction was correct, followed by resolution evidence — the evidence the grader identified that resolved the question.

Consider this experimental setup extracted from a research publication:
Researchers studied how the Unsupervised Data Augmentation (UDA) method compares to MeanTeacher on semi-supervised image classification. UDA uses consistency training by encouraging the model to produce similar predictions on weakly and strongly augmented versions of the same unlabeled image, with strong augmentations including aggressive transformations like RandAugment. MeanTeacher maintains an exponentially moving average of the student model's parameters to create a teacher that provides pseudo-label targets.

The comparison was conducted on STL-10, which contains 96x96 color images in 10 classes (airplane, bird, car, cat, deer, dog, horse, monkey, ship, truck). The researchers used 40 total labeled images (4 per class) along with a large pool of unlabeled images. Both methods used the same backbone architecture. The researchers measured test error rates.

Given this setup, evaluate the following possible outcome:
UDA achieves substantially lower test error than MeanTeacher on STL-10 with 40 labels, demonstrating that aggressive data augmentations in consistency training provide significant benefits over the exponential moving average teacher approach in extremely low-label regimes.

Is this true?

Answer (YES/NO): YES